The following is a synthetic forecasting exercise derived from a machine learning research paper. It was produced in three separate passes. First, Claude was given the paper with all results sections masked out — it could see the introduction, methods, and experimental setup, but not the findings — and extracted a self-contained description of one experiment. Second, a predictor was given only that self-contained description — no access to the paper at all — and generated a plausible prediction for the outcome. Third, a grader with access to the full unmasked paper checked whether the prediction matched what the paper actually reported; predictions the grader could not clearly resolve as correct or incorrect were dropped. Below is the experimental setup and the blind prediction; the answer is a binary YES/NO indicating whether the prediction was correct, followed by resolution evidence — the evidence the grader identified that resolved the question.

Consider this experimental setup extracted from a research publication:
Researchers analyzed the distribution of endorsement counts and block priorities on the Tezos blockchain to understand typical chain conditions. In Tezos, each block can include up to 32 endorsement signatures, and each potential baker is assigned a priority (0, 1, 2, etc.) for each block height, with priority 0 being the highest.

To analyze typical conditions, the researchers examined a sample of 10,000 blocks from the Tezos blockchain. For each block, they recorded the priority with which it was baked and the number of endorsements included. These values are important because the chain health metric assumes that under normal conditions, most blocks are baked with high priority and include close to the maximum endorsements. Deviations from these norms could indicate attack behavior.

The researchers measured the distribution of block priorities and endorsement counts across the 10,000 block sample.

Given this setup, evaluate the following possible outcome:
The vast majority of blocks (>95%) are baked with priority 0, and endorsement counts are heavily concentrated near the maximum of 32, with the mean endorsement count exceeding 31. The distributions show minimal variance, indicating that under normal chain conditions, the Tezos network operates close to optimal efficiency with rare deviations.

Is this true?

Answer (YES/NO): NO